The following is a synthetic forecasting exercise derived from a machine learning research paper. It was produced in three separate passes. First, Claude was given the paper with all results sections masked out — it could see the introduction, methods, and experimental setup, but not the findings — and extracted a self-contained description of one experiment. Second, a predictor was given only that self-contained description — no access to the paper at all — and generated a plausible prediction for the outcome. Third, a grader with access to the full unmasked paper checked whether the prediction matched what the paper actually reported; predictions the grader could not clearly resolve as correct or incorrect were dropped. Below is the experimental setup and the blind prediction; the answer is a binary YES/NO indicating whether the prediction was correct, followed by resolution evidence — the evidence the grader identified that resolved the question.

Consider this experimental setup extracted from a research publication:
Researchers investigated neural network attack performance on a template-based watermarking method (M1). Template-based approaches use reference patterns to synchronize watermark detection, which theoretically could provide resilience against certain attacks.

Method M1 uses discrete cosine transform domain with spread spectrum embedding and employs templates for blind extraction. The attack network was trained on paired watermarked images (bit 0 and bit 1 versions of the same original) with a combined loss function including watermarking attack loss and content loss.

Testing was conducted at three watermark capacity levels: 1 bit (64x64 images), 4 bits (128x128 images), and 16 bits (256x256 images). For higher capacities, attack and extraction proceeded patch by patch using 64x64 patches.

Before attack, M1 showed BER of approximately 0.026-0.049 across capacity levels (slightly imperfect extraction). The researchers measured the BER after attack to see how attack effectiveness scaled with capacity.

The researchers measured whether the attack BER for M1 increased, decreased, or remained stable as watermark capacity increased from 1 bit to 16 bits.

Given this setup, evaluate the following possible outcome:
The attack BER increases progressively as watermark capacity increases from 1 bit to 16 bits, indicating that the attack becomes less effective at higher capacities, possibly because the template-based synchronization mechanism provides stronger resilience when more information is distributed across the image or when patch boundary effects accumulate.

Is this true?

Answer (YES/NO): NO